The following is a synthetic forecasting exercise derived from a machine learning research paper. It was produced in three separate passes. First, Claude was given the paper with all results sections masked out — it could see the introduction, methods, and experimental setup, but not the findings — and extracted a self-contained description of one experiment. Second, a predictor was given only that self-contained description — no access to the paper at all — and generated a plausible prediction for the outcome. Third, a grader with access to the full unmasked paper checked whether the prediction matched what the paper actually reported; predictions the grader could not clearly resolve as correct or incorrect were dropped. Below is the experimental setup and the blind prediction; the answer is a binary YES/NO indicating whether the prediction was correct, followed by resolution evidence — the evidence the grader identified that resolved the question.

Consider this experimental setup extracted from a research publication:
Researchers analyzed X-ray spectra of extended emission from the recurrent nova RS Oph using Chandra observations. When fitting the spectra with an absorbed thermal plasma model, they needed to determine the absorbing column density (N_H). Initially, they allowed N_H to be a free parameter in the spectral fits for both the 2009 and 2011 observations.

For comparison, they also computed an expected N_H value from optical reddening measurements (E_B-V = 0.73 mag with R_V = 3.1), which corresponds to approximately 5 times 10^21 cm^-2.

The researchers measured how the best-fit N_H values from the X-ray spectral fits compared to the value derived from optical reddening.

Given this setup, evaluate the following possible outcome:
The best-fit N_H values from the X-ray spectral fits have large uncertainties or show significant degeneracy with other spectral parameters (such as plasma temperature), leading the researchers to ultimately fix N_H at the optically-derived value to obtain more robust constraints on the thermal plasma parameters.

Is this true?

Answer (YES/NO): YES